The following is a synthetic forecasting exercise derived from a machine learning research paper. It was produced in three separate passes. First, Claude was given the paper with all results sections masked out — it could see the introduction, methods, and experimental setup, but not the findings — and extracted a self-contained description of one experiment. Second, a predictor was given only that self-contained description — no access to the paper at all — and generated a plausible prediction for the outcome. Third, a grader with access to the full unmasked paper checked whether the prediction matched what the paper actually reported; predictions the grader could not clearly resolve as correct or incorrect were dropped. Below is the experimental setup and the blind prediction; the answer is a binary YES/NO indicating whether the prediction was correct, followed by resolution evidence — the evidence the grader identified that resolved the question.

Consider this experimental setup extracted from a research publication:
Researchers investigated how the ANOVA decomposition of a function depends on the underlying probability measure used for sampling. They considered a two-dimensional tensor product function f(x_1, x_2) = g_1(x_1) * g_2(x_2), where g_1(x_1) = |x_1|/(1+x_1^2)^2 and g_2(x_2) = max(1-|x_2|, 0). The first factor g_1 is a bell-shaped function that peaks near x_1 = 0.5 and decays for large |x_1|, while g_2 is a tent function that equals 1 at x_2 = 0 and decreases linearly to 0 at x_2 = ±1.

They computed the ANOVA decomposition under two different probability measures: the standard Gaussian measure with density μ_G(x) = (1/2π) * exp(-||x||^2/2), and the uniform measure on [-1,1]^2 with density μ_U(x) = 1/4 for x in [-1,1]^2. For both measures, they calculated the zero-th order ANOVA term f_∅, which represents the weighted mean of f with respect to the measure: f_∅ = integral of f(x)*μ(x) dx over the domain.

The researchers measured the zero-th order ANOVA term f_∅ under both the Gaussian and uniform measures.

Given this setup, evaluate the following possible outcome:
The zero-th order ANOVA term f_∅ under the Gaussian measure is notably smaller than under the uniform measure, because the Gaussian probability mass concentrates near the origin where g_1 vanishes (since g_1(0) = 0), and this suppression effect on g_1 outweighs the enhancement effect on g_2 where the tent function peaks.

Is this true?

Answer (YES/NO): NO